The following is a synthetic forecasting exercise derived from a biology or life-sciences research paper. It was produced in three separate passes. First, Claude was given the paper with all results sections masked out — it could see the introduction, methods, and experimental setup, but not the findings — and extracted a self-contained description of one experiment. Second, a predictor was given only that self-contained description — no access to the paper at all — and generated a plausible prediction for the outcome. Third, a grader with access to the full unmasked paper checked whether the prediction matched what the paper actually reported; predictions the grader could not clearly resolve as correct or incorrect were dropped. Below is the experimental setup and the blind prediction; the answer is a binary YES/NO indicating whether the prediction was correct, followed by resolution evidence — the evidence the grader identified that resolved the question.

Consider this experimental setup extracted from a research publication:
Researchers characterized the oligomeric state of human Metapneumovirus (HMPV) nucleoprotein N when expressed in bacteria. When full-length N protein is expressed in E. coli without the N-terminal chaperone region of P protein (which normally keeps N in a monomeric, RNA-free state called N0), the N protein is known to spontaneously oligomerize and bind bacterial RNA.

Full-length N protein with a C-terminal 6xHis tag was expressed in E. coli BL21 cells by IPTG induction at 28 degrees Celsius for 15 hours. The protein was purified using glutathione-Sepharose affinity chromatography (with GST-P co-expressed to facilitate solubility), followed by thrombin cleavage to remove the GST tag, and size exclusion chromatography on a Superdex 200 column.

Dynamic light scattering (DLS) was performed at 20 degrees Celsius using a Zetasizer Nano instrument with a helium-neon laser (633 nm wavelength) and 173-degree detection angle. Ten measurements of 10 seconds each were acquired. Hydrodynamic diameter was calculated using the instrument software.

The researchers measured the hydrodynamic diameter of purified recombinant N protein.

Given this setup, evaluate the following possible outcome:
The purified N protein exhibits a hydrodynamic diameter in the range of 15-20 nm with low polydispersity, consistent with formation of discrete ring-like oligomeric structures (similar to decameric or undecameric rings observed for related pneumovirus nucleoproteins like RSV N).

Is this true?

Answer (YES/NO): YES